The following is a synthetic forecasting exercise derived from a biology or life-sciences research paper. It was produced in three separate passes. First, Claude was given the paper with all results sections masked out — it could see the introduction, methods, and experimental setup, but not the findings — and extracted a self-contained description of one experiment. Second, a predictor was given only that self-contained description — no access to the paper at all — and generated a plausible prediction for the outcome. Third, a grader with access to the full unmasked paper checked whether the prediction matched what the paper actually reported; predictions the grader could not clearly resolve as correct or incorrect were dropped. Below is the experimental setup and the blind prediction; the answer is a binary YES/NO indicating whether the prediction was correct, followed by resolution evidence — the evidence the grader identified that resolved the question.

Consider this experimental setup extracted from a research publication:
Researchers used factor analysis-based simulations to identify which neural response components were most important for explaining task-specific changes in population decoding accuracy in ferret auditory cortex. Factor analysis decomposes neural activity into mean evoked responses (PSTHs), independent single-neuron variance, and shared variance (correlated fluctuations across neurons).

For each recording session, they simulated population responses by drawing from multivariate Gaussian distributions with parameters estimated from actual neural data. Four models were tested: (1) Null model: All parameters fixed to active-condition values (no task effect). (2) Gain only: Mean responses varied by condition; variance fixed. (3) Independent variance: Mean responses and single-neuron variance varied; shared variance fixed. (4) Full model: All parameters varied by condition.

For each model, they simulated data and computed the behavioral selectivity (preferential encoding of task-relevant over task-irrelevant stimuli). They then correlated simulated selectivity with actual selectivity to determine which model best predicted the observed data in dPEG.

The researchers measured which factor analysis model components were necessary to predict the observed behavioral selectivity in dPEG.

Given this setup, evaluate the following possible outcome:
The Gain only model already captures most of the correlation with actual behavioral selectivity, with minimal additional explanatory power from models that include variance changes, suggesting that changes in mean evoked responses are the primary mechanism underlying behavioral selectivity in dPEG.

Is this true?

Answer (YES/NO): YES